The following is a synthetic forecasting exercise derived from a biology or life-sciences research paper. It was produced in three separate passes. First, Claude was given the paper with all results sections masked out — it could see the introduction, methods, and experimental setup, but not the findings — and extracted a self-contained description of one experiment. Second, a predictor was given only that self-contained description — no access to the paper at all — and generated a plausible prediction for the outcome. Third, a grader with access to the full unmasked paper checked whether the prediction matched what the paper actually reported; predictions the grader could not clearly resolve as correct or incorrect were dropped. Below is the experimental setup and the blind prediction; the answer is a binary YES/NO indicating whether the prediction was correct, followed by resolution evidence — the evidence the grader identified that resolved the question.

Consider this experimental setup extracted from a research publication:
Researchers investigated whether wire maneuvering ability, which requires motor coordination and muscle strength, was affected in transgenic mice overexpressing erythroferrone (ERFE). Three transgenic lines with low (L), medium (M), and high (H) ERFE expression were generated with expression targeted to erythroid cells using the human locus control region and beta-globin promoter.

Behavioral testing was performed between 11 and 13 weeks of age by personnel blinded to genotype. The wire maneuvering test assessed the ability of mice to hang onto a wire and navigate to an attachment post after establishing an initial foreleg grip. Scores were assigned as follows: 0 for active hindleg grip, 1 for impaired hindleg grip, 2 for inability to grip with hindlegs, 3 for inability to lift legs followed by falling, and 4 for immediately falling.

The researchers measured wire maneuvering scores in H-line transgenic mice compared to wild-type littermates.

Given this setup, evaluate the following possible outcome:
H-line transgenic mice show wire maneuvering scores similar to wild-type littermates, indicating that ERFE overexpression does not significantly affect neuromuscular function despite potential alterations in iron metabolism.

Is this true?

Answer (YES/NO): YES